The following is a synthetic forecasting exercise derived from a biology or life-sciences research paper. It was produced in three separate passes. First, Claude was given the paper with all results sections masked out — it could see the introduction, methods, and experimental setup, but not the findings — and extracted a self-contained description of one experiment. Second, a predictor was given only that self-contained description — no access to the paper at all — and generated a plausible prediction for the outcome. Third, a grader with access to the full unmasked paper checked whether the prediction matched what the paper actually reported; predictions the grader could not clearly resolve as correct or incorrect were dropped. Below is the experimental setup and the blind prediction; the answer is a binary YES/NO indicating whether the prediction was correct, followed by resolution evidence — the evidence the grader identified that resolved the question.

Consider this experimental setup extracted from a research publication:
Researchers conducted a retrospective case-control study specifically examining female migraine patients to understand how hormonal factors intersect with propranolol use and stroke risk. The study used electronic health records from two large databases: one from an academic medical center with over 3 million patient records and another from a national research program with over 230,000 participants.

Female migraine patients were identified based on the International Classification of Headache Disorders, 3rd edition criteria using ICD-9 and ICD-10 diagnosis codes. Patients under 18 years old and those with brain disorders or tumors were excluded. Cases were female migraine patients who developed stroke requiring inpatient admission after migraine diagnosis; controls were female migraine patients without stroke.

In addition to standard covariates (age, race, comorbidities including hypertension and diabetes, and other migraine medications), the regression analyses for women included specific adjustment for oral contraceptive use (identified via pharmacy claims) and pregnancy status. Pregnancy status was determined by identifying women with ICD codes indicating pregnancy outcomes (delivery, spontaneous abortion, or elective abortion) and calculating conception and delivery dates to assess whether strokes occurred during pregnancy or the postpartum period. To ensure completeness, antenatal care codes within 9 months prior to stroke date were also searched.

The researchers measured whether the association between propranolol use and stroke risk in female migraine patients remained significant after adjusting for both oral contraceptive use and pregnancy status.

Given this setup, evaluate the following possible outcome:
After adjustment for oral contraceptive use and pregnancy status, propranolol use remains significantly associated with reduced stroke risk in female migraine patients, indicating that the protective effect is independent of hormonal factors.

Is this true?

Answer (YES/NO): YES